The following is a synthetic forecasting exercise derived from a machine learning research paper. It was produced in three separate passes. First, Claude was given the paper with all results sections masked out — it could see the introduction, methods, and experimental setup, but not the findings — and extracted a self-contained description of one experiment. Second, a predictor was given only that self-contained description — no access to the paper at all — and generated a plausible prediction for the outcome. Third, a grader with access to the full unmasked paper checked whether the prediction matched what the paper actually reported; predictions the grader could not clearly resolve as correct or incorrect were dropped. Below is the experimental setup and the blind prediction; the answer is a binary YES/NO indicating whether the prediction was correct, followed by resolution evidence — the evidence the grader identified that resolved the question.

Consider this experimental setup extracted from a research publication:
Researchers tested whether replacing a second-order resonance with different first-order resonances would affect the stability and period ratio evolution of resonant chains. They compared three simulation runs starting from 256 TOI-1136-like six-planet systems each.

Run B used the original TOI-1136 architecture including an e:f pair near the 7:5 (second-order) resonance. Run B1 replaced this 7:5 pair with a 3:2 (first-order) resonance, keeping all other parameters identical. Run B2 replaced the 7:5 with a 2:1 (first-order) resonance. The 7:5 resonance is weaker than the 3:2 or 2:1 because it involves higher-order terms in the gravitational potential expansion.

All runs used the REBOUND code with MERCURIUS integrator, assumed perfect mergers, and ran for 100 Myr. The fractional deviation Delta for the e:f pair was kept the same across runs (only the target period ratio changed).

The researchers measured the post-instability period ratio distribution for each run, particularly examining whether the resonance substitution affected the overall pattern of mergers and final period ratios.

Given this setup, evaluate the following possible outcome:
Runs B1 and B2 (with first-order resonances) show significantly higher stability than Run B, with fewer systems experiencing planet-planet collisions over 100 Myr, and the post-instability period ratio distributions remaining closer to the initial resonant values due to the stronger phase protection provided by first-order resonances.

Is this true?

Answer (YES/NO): YES